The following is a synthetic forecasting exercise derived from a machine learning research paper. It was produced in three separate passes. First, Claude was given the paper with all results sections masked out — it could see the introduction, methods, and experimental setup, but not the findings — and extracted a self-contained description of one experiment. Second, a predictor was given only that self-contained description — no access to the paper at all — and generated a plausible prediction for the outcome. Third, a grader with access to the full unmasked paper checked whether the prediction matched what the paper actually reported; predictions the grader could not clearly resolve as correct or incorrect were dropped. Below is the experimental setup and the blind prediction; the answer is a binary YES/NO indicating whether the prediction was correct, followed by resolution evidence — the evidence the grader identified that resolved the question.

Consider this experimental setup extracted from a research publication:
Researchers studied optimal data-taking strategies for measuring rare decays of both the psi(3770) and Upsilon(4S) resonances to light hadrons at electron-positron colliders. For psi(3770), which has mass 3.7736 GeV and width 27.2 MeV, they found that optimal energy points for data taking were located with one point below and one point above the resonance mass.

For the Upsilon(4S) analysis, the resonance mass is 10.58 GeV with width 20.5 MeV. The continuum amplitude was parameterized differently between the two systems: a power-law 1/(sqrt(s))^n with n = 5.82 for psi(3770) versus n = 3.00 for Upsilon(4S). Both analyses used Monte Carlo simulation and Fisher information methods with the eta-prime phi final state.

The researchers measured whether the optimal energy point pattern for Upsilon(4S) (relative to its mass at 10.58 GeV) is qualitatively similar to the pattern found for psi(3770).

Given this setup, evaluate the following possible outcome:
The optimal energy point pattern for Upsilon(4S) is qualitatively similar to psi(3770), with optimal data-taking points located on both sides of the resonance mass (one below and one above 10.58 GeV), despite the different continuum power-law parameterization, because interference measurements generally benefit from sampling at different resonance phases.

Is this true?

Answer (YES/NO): YES